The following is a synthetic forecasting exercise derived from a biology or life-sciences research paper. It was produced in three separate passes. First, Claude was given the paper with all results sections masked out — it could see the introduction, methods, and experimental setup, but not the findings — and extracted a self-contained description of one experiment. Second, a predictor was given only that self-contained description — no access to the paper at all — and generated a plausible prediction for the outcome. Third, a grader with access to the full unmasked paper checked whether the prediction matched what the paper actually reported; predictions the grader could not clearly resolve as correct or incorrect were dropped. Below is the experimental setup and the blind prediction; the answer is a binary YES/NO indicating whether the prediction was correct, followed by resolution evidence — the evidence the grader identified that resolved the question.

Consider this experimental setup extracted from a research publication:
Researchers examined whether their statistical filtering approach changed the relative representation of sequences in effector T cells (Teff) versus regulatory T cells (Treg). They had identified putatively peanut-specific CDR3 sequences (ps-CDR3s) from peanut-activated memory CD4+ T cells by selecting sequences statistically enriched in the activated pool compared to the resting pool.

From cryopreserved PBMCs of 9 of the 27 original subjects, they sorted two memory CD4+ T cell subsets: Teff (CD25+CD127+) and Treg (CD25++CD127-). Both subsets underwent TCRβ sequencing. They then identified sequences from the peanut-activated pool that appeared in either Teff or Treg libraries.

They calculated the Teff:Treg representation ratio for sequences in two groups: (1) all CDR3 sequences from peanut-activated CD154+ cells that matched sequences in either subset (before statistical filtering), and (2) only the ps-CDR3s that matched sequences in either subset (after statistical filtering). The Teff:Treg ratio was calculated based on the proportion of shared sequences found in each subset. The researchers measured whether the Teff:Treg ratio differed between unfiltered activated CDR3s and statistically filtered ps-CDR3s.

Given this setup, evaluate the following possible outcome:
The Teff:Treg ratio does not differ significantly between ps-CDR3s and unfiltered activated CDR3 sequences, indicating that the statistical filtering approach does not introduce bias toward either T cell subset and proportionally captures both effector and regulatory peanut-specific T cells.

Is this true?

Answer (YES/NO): NO